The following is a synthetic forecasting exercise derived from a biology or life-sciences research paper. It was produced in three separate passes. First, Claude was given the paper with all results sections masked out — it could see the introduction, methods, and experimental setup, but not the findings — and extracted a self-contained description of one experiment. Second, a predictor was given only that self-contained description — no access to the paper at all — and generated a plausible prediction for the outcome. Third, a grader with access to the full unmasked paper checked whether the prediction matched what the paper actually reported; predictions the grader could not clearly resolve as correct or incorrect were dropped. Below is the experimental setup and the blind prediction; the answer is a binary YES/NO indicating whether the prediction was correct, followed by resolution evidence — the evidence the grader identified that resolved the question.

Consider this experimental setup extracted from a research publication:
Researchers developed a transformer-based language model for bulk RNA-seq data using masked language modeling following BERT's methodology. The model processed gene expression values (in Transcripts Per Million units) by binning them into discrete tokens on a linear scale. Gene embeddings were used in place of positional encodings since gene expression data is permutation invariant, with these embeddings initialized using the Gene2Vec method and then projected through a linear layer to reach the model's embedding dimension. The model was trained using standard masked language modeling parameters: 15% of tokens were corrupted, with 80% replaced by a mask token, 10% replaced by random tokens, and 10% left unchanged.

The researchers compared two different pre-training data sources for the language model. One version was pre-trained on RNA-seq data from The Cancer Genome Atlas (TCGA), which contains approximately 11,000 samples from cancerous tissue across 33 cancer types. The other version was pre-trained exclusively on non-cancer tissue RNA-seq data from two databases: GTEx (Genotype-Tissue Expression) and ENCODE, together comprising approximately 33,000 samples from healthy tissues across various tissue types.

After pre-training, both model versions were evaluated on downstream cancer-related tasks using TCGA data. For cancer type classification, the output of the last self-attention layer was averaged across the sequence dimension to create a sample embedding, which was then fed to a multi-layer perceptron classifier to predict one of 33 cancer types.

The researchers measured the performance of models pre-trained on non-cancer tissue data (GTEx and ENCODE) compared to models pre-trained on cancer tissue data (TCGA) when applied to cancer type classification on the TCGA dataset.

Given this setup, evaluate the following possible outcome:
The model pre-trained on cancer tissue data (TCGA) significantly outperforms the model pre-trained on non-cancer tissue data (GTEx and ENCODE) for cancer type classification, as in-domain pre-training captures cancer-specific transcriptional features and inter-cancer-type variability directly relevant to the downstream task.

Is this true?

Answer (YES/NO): YES